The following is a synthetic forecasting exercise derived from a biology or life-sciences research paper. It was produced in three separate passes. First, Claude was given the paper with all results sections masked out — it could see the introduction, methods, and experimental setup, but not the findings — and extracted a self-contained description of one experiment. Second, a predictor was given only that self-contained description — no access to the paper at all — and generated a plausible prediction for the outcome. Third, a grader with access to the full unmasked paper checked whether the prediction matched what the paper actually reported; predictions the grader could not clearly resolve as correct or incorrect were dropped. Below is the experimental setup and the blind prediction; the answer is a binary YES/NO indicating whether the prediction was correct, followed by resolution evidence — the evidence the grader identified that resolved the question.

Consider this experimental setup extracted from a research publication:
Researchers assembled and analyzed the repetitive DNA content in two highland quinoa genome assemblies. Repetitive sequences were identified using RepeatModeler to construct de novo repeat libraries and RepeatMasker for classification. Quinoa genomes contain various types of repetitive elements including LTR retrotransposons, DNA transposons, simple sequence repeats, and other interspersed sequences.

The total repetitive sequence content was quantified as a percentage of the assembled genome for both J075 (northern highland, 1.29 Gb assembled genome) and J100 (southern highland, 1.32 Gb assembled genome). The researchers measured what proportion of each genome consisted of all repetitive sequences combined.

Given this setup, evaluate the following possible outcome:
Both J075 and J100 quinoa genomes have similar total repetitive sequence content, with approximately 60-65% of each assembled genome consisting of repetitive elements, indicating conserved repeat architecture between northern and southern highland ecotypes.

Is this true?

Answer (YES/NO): NO